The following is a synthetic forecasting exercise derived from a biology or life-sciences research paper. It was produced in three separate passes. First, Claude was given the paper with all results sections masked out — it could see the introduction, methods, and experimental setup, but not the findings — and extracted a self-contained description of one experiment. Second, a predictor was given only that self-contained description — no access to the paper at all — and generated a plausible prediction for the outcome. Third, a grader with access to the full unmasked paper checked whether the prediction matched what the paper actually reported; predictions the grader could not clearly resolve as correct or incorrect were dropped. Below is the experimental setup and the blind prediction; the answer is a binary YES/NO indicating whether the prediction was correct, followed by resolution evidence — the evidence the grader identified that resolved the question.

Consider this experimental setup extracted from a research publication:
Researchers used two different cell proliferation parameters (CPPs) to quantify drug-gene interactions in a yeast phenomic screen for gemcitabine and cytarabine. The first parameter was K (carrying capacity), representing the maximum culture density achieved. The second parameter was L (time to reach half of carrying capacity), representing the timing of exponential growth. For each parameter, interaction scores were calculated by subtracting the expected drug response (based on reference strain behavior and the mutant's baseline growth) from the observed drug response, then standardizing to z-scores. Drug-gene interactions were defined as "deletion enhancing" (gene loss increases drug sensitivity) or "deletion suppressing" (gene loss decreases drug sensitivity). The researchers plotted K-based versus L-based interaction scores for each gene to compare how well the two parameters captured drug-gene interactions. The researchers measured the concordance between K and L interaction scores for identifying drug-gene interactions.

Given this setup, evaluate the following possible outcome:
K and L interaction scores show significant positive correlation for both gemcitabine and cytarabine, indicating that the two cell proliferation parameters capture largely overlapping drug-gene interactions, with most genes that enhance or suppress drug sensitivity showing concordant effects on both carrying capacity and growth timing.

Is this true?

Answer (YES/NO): NO